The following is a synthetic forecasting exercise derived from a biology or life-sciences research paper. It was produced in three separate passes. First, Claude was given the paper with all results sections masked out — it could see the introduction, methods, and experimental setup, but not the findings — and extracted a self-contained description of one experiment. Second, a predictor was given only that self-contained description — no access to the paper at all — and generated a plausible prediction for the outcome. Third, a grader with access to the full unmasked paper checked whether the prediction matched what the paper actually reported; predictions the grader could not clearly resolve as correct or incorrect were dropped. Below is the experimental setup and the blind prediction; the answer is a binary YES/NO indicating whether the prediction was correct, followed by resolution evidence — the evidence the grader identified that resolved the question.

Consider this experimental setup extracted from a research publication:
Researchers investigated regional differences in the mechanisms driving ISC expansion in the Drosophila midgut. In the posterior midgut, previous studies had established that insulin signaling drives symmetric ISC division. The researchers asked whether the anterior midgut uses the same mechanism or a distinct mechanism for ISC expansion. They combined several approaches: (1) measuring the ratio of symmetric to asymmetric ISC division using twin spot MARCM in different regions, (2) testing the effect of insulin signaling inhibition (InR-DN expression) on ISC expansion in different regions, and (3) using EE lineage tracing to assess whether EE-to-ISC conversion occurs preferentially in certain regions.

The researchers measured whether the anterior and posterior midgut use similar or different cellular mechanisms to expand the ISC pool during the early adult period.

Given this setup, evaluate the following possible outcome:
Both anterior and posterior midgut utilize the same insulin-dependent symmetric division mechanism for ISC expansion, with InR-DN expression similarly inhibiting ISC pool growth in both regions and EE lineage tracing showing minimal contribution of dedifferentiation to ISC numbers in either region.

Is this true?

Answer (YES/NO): NO